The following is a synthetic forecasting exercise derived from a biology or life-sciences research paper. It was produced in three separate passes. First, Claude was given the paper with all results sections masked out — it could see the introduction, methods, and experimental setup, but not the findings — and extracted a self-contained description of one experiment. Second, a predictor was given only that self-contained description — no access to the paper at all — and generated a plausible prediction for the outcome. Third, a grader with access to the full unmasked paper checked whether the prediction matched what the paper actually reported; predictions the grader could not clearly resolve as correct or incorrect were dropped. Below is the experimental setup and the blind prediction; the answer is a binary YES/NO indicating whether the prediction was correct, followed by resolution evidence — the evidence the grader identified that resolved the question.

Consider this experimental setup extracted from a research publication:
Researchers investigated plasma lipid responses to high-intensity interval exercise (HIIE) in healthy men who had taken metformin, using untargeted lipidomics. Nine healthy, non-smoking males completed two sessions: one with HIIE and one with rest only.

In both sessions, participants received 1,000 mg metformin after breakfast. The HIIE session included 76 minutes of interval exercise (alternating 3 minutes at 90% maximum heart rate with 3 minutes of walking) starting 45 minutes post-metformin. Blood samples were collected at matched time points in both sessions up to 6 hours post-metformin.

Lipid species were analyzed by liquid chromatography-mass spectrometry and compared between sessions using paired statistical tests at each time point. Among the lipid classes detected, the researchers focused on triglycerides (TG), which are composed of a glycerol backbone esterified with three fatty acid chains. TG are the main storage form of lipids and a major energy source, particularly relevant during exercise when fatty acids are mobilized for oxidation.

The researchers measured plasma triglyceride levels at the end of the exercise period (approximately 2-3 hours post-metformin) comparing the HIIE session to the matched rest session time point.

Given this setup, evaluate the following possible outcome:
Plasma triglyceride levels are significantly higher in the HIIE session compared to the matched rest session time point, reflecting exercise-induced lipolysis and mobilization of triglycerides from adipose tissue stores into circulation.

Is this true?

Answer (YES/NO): YES